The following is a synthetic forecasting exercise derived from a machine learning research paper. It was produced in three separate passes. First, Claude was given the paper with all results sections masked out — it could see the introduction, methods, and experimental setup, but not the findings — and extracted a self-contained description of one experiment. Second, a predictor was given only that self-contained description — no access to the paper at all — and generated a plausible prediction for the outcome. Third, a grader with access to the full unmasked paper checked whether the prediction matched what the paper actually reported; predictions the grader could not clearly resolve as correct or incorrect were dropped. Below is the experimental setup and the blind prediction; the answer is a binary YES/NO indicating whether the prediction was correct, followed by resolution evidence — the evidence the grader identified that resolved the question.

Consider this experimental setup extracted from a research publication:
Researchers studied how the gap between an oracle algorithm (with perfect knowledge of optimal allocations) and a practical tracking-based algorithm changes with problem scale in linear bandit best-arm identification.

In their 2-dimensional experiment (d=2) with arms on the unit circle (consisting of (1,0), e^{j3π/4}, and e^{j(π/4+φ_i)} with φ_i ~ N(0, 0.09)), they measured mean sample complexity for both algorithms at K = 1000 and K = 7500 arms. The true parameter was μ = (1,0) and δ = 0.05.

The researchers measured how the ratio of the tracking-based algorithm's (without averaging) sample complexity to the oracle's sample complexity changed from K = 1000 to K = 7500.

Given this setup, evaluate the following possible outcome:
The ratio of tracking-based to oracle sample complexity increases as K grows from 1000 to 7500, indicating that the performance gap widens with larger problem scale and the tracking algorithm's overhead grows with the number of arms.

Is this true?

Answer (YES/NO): NO